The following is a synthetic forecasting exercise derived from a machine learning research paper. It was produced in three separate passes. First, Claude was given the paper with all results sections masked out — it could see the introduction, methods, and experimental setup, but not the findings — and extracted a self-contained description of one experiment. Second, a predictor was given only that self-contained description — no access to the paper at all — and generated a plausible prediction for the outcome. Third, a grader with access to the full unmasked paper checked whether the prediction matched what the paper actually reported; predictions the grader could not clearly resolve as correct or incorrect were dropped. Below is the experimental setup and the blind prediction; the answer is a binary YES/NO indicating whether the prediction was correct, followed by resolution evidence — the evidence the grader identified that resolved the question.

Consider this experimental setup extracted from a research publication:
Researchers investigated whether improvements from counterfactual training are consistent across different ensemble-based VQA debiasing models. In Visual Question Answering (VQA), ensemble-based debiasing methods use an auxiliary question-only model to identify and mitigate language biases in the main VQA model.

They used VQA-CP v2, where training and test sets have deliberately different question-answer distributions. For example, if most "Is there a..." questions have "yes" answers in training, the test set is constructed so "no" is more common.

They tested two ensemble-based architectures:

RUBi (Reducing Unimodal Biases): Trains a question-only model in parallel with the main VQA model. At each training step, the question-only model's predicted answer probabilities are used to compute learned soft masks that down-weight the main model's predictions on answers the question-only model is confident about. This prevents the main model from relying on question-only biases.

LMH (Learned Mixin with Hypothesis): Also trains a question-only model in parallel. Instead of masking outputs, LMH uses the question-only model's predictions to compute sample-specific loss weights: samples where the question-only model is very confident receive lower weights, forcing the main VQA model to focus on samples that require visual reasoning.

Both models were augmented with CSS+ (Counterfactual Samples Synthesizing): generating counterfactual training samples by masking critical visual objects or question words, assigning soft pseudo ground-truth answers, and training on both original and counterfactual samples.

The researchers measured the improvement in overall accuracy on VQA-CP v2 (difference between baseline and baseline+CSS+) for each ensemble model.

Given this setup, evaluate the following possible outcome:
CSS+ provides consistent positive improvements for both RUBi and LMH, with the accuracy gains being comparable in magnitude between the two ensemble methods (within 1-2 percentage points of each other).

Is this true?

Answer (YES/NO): NO